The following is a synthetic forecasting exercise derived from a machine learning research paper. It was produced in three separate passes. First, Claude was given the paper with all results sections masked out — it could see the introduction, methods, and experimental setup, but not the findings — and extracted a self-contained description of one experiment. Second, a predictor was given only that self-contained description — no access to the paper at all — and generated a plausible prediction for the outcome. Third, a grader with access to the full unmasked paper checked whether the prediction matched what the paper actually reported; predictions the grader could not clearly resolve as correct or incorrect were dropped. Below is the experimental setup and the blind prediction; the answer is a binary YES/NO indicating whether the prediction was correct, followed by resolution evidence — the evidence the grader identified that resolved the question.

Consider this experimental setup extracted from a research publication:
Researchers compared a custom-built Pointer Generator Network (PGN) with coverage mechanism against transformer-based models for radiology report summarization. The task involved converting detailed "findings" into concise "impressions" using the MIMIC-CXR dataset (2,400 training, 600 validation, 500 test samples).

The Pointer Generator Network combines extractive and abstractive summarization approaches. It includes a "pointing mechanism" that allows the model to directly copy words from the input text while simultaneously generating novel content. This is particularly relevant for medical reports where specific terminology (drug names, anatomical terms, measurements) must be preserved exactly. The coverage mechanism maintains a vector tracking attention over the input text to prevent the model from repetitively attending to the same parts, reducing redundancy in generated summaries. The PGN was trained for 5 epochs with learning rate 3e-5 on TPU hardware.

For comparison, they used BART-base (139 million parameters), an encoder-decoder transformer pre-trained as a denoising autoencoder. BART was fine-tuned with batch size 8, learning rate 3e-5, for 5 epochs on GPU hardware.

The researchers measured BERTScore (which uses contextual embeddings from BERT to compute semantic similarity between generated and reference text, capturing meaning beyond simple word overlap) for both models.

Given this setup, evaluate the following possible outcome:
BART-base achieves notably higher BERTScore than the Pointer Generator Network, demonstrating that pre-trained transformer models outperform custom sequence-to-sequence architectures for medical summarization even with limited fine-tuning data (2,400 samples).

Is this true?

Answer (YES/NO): YES